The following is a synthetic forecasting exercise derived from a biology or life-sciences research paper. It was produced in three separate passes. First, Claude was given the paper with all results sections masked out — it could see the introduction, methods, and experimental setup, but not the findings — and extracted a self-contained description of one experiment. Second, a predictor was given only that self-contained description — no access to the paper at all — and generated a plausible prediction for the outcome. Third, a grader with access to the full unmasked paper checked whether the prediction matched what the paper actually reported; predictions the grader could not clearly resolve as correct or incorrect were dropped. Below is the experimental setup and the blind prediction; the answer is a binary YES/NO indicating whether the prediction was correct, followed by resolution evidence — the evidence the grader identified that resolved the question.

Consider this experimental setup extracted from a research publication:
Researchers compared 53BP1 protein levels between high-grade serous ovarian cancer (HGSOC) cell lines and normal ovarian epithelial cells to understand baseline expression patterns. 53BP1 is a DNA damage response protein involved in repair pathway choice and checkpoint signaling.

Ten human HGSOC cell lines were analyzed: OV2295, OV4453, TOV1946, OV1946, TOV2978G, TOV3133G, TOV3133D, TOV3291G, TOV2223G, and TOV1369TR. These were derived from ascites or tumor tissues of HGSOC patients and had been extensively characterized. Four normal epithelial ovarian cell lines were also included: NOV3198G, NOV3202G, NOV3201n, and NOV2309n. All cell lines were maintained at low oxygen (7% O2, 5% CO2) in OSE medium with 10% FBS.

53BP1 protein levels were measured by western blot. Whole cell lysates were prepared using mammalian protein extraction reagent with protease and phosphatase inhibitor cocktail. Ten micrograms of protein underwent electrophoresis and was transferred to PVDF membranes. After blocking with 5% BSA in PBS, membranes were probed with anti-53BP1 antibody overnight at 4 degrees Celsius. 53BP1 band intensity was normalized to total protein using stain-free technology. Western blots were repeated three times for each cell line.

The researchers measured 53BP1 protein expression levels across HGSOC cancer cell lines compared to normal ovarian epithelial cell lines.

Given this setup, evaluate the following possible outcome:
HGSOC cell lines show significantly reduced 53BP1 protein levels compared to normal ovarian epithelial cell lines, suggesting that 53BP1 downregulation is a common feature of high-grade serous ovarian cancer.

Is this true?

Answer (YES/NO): NO